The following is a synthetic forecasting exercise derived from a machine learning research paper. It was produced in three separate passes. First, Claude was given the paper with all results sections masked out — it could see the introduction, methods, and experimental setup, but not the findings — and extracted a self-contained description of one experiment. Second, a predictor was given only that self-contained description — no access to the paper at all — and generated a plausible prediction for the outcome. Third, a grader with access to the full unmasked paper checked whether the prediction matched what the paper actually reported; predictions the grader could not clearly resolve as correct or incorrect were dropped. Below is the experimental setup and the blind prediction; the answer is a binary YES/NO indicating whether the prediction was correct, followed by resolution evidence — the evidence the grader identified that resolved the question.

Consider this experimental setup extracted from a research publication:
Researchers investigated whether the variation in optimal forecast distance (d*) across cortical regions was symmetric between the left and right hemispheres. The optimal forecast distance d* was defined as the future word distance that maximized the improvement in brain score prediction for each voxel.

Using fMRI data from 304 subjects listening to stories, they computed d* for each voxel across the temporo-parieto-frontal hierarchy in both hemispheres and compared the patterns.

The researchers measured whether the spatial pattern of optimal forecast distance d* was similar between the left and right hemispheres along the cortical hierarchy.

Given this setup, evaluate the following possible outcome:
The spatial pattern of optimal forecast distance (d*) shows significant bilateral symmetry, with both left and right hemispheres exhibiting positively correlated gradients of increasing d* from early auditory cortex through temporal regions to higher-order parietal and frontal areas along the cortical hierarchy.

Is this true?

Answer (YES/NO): YES